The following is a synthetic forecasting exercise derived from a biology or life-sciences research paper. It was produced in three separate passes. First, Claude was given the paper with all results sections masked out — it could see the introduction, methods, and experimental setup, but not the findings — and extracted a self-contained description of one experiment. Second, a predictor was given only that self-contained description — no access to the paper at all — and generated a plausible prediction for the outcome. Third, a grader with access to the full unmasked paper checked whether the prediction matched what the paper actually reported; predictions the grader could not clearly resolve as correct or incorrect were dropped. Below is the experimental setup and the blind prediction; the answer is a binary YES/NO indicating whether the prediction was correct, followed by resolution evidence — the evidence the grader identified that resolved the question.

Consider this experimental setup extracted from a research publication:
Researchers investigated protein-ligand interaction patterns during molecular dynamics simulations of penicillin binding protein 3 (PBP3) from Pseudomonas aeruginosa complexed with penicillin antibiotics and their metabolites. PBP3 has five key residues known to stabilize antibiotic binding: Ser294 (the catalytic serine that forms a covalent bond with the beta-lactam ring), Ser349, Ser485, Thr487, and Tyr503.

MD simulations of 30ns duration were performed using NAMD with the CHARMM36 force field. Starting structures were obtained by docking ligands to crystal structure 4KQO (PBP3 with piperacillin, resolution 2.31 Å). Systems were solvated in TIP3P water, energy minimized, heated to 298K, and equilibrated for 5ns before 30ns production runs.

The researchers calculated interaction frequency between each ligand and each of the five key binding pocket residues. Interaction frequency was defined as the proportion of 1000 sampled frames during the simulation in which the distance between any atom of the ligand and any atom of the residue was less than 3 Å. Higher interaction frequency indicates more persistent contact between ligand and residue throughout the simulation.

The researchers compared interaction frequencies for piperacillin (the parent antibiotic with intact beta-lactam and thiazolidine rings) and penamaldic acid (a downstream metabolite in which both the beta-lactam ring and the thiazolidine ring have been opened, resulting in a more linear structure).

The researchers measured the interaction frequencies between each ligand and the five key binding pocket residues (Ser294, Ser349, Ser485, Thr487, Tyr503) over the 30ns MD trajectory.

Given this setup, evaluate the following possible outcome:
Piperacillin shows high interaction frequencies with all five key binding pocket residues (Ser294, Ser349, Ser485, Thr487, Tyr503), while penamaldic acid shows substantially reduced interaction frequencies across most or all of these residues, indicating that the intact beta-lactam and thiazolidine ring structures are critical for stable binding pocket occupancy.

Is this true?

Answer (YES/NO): YES